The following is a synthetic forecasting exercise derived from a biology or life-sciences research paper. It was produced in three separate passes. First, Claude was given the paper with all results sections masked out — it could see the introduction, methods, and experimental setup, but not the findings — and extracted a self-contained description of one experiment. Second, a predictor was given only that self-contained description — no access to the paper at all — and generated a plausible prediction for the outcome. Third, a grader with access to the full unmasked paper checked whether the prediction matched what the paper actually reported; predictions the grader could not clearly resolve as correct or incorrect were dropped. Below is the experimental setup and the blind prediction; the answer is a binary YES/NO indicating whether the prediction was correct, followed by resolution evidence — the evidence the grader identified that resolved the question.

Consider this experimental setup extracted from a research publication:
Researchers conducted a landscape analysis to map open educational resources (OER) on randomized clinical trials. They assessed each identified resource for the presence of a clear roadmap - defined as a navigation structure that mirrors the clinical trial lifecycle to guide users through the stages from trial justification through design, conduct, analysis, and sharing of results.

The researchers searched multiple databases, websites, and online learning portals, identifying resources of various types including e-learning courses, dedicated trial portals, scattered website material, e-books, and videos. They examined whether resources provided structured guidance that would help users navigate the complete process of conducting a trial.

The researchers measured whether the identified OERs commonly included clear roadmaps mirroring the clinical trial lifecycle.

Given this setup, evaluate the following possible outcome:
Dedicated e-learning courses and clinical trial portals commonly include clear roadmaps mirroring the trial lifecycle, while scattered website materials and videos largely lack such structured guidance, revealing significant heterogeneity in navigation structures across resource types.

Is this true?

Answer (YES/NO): NO